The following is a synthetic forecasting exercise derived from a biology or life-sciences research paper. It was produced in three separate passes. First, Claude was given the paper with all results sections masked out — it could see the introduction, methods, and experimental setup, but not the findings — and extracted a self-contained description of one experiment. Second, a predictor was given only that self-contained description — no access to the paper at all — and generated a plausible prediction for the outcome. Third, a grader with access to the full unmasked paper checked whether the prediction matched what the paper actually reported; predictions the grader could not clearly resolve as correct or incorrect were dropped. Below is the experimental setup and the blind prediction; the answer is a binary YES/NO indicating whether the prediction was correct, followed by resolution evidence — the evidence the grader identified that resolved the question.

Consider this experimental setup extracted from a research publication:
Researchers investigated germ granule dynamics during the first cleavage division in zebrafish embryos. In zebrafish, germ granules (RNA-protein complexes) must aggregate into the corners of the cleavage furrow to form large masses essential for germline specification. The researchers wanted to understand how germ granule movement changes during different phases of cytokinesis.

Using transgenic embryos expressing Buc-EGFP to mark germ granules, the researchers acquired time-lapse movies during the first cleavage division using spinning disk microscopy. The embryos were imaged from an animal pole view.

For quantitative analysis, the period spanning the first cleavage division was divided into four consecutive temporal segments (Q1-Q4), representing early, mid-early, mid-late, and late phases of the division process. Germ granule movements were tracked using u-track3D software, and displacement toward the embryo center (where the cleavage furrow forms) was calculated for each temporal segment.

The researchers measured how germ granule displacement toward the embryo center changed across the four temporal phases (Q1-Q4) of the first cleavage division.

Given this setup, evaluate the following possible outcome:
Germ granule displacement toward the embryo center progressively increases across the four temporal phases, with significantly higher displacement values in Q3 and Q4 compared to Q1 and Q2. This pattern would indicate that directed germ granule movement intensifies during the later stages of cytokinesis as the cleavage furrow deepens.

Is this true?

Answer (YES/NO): NO